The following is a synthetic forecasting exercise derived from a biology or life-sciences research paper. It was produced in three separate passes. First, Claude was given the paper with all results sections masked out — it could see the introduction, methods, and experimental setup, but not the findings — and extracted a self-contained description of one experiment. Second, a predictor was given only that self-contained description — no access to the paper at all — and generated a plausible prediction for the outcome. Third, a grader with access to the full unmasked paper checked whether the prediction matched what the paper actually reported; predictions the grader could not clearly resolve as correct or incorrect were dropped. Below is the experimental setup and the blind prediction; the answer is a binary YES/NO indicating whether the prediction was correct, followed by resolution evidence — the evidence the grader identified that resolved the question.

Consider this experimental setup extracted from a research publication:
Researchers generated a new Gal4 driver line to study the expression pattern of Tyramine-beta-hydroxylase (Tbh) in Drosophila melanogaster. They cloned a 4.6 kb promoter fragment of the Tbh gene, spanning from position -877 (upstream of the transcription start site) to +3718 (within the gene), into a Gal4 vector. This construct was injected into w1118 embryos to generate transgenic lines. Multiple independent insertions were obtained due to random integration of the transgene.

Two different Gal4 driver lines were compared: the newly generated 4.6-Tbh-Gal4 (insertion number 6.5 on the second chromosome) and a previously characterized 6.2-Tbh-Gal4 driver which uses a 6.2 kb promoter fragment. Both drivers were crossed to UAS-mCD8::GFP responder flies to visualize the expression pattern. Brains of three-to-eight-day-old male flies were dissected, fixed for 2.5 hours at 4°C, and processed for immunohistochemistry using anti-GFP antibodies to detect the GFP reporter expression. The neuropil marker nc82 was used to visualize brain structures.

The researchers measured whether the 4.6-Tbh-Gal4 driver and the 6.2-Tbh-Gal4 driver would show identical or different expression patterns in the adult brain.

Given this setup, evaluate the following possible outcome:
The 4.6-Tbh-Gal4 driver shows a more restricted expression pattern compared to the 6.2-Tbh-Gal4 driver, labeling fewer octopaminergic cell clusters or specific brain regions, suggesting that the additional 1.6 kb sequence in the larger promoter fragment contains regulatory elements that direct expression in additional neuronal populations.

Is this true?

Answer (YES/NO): NO